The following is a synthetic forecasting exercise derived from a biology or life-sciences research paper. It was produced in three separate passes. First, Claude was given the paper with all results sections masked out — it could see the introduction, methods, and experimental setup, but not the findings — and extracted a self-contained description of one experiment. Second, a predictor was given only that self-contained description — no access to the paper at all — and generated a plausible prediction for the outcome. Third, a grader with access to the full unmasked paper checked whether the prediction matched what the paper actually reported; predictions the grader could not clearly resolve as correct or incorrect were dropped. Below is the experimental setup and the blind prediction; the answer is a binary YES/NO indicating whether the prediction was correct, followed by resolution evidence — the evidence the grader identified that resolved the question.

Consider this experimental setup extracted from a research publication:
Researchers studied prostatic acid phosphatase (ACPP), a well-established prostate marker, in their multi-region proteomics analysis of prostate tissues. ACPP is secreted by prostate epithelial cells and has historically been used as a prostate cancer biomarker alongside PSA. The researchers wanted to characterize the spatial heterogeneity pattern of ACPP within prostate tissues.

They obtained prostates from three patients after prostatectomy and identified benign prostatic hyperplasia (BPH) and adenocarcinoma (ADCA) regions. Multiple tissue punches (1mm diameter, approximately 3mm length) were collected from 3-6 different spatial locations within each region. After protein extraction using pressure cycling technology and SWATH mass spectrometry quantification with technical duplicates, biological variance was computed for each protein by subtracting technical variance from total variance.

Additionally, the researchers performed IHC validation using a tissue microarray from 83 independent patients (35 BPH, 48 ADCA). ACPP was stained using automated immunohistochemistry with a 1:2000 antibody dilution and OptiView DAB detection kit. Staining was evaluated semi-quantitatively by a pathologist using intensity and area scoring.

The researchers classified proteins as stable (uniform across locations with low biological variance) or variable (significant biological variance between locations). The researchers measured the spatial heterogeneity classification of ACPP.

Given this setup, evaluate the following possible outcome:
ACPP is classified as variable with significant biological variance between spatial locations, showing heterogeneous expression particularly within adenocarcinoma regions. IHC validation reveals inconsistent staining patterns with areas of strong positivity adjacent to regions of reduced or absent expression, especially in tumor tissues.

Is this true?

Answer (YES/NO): NO